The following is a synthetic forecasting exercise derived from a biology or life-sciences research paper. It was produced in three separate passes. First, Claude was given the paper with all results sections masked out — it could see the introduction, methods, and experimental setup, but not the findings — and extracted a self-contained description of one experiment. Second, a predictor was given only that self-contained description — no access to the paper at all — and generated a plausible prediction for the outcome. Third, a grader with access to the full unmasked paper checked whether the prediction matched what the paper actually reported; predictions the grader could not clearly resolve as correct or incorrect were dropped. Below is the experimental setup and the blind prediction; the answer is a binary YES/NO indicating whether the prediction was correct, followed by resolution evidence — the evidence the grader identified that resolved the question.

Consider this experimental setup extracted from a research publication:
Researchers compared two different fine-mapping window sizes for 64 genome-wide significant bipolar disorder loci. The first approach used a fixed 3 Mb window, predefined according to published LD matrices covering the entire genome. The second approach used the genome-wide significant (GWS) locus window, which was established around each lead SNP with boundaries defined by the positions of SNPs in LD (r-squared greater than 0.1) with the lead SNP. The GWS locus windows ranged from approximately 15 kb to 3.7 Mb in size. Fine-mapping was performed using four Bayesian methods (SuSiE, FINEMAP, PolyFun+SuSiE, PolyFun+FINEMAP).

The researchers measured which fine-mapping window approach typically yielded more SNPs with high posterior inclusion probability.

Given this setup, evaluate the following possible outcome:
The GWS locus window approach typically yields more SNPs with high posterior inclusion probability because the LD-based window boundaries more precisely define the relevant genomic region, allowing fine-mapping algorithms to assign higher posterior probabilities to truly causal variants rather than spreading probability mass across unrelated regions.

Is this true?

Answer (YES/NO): NO